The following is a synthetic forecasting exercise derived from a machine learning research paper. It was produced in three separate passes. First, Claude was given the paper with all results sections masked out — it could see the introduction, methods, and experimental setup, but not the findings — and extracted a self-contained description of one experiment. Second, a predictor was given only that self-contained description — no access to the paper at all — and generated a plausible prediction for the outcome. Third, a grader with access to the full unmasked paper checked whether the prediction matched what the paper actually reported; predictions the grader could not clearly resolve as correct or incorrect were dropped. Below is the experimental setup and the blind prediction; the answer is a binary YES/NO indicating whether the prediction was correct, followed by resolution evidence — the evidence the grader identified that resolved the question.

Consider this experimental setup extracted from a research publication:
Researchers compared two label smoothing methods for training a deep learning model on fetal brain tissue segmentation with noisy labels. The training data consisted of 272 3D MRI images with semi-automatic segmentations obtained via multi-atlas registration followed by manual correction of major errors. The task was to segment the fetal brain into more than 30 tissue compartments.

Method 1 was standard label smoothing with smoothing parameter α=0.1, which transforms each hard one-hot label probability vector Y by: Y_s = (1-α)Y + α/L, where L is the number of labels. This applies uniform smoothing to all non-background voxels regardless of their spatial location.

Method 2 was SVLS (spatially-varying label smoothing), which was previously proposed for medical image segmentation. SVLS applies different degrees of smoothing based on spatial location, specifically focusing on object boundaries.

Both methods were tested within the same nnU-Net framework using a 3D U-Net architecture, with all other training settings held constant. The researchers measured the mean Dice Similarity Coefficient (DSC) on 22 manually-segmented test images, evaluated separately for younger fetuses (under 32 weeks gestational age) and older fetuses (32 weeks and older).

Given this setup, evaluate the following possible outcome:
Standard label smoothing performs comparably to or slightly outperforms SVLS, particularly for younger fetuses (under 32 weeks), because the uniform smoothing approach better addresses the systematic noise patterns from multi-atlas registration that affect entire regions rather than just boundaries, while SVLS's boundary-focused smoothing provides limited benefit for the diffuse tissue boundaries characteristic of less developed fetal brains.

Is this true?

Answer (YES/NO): NO